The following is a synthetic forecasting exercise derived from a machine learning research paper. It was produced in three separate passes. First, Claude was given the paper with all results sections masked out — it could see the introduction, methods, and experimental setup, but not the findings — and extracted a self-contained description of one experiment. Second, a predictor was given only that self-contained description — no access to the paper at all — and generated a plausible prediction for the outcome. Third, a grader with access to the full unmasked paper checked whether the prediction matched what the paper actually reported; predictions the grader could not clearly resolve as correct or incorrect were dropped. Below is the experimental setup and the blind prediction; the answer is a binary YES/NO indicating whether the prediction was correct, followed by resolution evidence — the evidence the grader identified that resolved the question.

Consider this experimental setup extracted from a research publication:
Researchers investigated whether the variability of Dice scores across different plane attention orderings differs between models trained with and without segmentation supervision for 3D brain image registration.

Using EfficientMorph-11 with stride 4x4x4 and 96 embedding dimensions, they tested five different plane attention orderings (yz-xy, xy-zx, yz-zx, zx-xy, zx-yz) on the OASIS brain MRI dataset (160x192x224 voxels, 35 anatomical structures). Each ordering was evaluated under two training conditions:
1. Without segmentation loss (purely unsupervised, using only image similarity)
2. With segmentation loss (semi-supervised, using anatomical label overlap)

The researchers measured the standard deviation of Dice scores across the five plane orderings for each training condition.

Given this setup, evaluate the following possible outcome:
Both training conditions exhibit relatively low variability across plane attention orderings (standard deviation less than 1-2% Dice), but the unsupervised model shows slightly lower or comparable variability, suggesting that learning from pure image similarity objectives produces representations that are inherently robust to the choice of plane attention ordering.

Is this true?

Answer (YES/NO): YES